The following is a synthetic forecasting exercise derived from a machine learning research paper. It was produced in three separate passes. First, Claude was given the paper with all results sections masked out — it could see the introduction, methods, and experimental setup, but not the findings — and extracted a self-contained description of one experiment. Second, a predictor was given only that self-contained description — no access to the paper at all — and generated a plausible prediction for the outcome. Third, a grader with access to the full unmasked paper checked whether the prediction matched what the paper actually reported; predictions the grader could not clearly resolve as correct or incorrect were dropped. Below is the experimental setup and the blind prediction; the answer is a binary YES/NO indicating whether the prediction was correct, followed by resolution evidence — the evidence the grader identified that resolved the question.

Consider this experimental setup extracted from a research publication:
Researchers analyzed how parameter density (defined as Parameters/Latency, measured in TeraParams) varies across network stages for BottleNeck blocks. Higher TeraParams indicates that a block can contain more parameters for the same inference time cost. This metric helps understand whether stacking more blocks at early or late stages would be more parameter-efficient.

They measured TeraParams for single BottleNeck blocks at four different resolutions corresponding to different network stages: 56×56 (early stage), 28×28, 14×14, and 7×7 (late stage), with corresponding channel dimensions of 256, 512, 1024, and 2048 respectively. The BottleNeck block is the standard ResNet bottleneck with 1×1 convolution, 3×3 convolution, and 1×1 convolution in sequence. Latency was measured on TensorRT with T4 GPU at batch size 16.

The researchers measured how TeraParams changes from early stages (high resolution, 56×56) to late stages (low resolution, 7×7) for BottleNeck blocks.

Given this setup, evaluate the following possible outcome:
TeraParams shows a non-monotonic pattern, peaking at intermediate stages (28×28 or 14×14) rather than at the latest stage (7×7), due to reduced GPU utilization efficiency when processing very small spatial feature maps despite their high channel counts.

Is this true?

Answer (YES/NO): NO